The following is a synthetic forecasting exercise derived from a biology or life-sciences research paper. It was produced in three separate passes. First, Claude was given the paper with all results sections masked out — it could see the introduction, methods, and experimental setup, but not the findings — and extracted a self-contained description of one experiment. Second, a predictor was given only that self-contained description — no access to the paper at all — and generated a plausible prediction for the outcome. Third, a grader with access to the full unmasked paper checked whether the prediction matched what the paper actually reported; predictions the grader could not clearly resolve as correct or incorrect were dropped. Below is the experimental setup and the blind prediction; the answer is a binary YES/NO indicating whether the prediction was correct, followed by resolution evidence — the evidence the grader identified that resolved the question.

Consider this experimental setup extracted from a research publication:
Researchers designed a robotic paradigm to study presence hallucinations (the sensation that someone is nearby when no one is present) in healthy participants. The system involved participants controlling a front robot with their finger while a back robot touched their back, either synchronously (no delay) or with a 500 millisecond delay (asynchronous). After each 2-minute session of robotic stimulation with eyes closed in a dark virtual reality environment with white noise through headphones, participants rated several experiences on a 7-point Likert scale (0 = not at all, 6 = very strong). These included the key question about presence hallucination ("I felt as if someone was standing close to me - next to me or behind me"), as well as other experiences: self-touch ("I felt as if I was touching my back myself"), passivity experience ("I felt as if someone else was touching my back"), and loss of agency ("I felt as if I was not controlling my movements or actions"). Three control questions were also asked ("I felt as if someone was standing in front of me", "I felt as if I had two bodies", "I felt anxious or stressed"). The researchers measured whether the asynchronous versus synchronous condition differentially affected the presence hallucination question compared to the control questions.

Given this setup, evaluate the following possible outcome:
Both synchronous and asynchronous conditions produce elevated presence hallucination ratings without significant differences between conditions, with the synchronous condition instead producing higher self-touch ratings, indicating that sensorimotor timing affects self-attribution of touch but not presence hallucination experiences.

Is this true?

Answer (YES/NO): NO